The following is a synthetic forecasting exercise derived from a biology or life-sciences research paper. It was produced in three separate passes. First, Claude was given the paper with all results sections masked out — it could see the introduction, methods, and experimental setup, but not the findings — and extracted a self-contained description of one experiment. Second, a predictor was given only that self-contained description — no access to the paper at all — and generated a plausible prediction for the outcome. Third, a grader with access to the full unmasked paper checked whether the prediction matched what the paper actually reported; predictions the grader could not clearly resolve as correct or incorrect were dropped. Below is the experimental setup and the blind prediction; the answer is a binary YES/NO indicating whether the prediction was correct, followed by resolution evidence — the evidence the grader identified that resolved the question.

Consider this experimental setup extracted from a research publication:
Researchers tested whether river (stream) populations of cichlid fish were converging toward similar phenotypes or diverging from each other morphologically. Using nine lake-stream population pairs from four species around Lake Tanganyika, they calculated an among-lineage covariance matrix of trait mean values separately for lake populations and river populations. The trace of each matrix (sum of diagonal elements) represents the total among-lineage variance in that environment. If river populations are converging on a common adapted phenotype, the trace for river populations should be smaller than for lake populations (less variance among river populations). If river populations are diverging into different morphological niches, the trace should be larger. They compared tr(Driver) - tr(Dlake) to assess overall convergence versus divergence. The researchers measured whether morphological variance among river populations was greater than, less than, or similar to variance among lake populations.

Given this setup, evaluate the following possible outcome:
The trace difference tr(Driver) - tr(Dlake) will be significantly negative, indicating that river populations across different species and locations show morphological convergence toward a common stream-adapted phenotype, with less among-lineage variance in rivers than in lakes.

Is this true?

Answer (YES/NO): NO